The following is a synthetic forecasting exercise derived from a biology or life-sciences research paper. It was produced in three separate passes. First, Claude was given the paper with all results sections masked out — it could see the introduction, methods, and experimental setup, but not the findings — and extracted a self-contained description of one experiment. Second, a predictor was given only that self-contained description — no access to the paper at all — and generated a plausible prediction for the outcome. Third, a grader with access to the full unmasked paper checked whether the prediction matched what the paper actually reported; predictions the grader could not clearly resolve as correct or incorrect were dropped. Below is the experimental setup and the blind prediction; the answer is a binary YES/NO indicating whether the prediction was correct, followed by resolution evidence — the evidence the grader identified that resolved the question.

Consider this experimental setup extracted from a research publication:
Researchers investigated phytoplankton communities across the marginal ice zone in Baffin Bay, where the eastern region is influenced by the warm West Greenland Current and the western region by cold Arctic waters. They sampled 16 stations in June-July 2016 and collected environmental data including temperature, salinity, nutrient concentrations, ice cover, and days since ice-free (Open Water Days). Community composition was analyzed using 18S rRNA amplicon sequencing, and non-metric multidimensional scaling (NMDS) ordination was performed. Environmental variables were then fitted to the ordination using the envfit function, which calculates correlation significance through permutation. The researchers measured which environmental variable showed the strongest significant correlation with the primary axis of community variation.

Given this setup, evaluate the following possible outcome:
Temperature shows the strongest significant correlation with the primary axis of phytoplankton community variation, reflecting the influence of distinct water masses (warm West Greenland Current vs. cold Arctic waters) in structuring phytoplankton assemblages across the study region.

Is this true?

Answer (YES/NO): NO